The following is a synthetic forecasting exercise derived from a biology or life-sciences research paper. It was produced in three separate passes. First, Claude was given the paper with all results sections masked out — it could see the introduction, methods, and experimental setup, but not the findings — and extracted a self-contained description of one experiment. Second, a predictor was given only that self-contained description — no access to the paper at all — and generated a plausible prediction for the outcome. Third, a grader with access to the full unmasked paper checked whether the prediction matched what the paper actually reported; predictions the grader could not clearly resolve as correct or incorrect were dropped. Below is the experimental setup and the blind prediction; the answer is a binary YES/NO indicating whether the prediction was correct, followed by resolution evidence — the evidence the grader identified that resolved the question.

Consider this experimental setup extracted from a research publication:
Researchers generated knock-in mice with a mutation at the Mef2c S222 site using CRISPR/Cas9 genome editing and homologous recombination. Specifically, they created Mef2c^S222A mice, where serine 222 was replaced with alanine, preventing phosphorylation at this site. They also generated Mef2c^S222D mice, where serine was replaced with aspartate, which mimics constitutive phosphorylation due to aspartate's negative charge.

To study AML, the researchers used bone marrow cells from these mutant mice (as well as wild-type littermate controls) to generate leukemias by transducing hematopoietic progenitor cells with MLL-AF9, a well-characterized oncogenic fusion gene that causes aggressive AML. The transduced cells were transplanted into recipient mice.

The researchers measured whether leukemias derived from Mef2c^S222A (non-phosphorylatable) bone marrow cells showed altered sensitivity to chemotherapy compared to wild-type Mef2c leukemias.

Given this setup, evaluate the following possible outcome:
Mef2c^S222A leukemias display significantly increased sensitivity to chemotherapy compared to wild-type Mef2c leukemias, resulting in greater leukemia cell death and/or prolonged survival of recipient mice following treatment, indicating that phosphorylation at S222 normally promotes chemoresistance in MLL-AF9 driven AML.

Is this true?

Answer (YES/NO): YES